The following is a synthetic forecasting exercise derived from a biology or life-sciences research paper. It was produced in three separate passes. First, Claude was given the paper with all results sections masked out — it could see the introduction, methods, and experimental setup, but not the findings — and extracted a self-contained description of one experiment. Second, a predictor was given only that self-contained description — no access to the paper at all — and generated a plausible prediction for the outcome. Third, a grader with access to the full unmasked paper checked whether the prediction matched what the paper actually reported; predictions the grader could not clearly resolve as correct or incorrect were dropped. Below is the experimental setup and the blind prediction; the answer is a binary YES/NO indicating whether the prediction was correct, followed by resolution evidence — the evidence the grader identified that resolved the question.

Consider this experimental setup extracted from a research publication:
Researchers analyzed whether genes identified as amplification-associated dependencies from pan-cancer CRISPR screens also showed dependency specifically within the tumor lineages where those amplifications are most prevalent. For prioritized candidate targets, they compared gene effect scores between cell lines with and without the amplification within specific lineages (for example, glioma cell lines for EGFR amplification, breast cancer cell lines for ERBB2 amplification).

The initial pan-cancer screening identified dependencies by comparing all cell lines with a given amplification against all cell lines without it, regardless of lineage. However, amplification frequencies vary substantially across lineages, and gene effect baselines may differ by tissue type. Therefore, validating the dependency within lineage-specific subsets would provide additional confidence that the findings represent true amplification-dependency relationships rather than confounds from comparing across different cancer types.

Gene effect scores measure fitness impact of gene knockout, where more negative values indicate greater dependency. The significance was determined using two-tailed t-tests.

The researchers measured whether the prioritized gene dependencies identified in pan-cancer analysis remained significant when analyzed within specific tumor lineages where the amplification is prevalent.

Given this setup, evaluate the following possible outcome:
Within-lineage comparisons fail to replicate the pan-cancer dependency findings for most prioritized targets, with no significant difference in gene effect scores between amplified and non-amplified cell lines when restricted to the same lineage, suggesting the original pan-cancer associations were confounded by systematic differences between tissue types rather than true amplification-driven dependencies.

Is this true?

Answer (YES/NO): NO